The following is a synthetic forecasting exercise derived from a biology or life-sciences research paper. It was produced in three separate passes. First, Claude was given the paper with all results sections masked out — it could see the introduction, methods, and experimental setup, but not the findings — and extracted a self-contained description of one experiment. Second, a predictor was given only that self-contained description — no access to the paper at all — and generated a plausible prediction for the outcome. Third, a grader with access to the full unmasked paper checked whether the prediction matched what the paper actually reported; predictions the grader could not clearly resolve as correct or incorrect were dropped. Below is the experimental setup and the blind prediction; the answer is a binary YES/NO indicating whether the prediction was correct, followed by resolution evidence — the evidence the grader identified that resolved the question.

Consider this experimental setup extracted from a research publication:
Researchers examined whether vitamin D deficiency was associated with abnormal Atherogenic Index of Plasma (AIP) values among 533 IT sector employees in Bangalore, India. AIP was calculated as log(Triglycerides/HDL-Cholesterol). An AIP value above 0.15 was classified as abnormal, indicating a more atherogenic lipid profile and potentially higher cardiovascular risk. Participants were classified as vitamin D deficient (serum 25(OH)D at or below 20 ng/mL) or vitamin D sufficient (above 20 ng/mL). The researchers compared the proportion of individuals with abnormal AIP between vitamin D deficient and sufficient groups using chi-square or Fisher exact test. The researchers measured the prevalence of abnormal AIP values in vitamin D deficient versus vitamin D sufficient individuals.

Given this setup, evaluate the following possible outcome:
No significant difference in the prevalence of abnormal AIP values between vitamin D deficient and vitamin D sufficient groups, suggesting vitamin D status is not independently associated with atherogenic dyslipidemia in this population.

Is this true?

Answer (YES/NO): YES